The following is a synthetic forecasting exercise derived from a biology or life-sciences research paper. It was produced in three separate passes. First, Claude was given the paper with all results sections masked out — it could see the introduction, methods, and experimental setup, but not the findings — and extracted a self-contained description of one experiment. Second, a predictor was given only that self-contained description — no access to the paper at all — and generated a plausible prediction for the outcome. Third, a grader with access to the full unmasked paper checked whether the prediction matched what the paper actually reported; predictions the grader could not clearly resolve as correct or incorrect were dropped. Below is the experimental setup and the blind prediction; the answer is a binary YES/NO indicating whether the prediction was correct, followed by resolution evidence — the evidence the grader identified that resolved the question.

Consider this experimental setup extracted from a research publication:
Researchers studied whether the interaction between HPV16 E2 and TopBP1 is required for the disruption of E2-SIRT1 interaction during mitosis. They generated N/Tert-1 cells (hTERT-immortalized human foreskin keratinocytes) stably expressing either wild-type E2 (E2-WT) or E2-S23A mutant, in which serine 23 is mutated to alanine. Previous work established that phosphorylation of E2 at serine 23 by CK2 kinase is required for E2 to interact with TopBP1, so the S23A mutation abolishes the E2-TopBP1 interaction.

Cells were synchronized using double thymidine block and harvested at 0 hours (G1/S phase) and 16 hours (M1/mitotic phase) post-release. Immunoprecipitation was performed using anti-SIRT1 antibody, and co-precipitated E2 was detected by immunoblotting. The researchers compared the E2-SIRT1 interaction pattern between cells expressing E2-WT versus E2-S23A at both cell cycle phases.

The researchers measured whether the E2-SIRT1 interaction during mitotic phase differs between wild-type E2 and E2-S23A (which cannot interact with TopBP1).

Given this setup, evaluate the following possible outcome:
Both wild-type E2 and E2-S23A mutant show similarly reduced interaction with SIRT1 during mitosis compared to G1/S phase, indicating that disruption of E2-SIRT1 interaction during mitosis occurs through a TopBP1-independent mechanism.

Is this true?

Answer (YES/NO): NO